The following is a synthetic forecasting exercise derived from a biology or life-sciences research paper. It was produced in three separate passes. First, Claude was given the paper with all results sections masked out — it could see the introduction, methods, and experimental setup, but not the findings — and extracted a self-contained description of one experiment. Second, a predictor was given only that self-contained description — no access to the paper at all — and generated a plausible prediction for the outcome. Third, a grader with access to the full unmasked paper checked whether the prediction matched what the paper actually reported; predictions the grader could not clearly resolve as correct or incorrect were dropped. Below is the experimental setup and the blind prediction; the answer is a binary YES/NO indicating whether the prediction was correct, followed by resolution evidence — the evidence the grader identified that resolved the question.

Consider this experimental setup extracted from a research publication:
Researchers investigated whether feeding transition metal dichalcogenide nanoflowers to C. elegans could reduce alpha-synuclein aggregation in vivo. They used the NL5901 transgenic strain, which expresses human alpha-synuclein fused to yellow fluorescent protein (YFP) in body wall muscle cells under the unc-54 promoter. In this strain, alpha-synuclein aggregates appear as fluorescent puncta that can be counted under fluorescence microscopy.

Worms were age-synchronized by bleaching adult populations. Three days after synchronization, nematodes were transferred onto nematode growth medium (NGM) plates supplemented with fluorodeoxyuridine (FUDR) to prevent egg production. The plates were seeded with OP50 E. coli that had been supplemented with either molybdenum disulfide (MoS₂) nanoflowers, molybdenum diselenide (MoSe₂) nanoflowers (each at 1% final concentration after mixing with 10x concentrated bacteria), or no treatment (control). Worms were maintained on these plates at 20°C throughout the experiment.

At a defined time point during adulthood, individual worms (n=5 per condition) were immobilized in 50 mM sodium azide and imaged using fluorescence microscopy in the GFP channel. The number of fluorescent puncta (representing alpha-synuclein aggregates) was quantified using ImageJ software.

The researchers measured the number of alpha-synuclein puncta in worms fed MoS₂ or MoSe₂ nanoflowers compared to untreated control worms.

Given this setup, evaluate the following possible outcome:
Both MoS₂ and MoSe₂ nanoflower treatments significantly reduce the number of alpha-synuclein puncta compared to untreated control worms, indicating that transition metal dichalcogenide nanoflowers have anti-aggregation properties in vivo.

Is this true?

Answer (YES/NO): YES